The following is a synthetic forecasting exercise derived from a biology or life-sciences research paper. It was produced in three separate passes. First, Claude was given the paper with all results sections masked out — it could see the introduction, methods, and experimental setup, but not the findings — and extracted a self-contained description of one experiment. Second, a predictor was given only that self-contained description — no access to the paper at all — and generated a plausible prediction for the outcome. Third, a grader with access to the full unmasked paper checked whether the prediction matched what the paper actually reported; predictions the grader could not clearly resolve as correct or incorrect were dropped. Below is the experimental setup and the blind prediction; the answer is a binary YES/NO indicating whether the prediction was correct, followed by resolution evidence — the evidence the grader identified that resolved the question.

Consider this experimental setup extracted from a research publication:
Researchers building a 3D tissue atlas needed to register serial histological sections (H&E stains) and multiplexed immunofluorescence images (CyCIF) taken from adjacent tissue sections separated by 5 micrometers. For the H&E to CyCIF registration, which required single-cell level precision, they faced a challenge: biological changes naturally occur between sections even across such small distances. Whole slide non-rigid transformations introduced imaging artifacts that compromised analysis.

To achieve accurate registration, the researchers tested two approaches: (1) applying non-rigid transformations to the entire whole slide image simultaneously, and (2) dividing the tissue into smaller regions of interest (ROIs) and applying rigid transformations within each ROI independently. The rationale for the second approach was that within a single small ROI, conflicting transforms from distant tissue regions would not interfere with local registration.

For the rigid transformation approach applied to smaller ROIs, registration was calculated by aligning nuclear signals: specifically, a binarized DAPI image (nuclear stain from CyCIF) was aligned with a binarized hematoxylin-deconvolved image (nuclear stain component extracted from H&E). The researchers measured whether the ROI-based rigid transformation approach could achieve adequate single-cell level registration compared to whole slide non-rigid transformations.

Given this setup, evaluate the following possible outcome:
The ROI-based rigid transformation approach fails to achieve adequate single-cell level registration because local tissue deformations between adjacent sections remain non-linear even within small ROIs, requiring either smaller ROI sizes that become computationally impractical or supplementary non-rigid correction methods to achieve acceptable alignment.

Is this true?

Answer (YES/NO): NO